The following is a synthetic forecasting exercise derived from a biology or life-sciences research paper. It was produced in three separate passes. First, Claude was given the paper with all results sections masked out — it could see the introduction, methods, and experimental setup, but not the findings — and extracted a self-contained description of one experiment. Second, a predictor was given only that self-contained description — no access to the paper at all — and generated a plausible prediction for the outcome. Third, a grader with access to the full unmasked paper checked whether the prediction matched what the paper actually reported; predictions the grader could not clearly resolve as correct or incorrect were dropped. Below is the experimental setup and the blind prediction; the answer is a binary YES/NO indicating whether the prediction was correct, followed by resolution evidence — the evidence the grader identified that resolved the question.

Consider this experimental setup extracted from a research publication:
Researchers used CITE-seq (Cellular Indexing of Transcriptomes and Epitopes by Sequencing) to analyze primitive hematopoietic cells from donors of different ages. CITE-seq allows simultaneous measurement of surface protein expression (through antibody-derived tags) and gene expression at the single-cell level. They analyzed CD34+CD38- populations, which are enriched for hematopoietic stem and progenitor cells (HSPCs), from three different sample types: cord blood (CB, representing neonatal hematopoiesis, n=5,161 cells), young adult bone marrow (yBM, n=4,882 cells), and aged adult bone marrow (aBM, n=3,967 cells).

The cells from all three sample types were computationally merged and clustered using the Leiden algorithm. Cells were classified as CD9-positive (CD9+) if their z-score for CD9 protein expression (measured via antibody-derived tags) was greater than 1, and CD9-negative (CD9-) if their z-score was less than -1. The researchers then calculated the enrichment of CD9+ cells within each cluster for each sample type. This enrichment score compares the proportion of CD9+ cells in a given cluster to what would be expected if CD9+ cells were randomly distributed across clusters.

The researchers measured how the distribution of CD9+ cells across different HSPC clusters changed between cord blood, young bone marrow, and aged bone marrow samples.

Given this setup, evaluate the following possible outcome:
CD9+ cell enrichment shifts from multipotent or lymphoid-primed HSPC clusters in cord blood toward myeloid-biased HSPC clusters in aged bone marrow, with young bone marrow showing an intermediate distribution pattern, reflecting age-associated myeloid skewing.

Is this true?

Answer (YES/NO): NO